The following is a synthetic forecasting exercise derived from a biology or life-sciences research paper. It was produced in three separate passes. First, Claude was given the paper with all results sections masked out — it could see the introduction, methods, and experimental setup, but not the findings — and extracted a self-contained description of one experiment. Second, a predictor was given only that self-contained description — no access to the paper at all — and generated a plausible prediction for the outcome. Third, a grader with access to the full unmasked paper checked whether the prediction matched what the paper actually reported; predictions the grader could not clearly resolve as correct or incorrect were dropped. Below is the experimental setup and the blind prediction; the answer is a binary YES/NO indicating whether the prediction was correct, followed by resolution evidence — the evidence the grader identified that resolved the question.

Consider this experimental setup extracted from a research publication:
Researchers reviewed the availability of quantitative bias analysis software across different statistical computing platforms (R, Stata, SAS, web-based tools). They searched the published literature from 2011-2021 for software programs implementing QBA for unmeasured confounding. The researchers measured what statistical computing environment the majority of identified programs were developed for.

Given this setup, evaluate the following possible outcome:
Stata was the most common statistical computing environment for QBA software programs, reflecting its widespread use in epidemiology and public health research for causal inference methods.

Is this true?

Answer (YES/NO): NO